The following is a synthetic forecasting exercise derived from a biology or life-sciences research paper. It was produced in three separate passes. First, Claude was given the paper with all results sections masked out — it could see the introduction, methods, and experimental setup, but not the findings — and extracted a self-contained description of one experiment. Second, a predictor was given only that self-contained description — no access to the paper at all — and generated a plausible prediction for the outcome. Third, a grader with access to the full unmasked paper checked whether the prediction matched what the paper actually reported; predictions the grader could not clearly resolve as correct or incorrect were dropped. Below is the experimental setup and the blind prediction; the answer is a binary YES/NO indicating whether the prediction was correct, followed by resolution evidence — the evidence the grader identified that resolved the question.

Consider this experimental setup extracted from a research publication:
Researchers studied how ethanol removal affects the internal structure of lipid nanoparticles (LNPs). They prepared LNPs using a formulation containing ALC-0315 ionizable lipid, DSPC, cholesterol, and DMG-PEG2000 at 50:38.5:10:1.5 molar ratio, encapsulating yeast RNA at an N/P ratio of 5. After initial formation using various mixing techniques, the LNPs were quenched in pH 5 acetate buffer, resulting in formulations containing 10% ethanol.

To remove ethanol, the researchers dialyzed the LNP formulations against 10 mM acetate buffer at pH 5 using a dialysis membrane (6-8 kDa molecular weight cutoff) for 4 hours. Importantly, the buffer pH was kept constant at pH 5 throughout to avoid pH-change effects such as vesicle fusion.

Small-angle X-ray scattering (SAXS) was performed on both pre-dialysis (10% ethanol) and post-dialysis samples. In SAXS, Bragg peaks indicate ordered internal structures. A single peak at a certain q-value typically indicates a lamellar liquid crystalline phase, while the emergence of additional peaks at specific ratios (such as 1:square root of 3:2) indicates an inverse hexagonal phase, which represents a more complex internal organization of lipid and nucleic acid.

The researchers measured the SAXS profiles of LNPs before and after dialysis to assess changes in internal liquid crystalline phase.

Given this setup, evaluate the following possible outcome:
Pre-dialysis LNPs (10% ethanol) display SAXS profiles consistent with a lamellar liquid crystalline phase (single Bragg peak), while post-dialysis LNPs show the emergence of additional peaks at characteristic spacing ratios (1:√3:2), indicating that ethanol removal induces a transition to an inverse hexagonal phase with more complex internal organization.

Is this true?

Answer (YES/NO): NO